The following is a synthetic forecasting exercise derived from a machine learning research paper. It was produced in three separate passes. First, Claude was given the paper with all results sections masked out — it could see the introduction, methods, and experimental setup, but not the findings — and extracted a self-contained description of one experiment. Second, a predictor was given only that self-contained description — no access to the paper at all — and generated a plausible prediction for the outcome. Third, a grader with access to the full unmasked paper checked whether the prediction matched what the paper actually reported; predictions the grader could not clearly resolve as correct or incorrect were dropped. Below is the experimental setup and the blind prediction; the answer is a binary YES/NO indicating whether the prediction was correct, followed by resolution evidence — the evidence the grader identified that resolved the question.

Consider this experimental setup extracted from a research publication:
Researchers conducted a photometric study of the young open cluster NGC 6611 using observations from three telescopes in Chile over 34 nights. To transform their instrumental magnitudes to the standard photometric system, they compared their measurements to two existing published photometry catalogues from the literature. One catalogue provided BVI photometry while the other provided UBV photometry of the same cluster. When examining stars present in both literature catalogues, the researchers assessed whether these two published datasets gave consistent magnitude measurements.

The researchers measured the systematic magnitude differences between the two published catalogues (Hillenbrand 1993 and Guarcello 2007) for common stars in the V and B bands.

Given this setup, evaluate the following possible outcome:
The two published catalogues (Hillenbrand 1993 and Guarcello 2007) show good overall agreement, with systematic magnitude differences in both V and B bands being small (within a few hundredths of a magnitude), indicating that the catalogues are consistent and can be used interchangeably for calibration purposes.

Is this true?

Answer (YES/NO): NO